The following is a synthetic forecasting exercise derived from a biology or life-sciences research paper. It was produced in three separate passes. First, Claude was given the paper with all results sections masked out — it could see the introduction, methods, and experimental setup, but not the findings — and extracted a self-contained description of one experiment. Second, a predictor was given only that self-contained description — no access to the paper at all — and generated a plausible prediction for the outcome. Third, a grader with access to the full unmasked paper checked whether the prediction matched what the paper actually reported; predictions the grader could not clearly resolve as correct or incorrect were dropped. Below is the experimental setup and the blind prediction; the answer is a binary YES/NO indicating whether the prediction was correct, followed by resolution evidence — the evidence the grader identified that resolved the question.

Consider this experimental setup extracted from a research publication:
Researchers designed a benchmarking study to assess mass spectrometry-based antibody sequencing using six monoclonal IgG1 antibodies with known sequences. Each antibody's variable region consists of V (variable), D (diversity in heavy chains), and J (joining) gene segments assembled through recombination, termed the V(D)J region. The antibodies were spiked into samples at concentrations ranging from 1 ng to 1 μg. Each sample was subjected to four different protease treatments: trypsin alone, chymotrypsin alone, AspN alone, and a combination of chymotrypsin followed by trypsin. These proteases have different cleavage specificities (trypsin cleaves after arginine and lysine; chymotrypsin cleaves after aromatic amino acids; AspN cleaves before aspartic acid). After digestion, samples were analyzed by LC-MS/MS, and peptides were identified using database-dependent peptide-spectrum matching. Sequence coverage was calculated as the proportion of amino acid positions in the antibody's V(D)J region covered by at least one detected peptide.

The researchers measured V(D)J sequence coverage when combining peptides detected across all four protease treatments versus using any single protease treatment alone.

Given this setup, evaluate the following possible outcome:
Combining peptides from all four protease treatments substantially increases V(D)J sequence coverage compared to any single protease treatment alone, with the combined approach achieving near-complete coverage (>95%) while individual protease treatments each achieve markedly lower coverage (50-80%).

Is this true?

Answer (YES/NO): NO